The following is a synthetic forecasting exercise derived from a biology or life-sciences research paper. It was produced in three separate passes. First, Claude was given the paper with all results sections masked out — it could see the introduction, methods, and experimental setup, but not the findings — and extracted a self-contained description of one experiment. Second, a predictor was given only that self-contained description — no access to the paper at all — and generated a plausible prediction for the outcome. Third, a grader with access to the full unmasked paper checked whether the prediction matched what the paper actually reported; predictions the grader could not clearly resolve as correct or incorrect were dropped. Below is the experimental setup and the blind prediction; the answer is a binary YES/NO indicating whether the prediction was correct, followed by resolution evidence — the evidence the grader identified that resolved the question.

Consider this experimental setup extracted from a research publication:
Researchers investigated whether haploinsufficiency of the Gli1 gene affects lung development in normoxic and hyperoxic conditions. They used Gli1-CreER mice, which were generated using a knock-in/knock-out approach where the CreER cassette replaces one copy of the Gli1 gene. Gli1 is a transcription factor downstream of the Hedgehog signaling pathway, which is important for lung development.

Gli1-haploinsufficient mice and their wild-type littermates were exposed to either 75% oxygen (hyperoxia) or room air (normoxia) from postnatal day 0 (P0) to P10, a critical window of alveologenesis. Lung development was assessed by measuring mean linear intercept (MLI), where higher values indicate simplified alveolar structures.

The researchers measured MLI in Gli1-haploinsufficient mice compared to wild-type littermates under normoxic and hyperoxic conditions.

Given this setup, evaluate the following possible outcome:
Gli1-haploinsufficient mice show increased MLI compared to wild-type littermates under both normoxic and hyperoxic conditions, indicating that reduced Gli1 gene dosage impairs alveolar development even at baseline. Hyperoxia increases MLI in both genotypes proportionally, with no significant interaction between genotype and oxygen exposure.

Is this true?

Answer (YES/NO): NO